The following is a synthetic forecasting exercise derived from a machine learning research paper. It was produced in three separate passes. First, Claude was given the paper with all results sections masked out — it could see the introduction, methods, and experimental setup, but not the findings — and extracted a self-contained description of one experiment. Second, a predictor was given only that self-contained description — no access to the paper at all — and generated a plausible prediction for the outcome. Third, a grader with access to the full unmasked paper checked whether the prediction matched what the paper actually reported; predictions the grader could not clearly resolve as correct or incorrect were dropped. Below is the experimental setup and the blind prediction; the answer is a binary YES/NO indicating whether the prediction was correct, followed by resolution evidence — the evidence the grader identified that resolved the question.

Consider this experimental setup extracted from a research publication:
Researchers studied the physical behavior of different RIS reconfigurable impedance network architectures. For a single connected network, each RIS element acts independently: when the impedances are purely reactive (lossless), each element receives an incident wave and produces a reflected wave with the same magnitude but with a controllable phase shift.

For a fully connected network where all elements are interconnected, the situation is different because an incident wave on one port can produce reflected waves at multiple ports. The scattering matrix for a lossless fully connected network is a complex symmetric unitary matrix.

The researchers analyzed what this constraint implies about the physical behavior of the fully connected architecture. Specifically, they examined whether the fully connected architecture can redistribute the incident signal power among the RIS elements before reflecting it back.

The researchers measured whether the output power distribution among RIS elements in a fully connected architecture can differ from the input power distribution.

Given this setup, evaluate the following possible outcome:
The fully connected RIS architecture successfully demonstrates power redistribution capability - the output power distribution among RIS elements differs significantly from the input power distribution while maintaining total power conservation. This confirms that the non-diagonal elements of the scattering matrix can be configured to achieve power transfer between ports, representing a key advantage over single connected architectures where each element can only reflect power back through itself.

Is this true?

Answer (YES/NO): YES